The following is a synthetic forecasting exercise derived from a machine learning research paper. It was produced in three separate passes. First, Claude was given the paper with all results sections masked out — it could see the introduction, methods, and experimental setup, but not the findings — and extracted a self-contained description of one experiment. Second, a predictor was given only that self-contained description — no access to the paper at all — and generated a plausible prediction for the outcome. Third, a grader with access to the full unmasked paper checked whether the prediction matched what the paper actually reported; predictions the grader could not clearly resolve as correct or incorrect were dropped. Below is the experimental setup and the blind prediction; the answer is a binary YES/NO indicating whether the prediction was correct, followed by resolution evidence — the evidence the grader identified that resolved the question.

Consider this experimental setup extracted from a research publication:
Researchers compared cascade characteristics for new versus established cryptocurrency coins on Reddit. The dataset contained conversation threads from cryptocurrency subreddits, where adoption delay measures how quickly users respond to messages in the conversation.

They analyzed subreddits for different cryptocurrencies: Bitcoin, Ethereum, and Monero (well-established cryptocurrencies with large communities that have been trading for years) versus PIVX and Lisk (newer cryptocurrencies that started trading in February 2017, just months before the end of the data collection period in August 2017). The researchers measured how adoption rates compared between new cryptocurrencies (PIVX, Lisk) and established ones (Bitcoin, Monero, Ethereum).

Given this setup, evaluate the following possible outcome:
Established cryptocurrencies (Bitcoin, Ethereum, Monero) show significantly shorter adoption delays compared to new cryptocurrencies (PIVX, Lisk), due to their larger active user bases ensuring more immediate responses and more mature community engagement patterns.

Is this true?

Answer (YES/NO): NO